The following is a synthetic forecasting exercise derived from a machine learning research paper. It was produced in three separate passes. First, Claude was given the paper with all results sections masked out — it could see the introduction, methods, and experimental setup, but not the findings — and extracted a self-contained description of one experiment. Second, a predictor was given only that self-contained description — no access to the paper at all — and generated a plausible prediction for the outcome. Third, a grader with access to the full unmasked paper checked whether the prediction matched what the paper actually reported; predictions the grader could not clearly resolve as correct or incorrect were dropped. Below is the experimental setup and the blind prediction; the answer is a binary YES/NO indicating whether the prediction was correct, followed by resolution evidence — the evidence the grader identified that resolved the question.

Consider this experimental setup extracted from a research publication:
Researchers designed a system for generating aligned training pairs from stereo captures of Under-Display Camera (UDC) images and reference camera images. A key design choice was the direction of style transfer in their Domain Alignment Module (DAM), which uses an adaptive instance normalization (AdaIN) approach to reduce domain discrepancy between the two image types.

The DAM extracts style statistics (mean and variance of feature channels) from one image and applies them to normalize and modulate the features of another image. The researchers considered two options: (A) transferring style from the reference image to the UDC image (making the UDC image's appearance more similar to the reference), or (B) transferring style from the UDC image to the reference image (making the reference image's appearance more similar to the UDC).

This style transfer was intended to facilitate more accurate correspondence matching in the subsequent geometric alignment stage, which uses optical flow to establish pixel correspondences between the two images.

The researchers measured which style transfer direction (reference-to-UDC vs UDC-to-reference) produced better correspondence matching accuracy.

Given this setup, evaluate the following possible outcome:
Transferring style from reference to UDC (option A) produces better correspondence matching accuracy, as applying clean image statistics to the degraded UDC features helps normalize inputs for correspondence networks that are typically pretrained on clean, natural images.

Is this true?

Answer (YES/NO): YES